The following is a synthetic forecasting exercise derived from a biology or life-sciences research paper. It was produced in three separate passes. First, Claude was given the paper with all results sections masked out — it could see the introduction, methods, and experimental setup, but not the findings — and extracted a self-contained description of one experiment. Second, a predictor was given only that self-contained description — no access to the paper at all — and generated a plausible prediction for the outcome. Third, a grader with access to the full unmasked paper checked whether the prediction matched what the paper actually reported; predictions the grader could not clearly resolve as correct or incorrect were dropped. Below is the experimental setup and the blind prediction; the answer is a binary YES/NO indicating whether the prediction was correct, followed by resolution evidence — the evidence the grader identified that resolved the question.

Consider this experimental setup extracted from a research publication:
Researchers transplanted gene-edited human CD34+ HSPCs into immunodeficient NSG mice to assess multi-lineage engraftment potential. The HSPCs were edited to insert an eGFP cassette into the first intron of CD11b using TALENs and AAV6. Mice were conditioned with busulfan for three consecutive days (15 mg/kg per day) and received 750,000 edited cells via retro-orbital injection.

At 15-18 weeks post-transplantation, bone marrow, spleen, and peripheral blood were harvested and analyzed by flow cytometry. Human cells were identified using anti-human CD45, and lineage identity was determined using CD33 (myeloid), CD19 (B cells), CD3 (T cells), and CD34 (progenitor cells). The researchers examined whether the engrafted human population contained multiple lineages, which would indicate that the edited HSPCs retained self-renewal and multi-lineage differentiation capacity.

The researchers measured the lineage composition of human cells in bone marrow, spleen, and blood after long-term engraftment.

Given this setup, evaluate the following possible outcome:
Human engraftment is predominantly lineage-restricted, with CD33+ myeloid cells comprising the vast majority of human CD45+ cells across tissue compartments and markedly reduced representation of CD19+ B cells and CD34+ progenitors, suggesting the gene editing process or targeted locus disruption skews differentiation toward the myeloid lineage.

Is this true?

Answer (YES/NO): NO